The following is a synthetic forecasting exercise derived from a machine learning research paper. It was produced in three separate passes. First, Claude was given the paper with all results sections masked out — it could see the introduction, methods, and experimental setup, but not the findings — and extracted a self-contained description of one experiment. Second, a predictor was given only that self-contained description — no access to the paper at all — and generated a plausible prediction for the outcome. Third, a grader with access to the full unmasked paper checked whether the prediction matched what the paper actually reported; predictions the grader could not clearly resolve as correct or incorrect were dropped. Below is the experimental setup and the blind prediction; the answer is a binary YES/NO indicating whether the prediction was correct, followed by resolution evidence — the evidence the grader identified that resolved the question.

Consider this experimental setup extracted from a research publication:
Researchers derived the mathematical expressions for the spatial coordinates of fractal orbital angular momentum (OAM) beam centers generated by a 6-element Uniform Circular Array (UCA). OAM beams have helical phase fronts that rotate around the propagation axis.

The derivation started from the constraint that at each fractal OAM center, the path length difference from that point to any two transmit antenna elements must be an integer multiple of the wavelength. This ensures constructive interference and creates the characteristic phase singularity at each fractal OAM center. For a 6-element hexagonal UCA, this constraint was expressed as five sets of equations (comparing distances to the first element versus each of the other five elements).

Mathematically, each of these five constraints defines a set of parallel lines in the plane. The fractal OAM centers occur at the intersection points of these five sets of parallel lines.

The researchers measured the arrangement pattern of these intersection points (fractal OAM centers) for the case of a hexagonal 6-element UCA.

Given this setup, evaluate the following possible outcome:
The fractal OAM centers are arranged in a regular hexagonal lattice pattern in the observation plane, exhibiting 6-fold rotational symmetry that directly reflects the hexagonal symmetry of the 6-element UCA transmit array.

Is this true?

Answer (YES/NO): YES